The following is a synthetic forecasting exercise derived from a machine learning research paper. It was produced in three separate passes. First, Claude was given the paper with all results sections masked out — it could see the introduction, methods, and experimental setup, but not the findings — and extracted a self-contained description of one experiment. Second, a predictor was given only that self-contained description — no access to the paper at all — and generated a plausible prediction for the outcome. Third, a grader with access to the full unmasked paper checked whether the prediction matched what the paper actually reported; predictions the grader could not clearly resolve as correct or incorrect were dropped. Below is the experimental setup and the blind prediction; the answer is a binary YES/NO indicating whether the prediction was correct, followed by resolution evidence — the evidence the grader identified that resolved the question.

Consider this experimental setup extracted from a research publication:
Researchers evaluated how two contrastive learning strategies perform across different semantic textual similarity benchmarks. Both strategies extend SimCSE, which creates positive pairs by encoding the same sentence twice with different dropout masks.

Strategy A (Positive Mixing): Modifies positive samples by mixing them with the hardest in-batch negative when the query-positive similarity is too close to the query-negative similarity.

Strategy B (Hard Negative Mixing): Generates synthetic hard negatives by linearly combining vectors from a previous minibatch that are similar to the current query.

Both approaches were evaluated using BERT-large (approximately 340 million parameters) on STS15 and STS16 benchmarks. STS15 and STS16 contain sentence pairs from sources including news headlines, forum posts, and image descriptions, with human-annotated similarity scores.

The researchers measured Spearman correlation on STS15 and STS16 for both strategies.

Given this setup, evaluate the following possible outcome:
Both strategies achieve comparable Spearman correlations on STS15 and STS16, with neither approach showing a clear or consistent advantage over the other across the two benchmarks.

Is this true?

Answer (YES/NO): NO